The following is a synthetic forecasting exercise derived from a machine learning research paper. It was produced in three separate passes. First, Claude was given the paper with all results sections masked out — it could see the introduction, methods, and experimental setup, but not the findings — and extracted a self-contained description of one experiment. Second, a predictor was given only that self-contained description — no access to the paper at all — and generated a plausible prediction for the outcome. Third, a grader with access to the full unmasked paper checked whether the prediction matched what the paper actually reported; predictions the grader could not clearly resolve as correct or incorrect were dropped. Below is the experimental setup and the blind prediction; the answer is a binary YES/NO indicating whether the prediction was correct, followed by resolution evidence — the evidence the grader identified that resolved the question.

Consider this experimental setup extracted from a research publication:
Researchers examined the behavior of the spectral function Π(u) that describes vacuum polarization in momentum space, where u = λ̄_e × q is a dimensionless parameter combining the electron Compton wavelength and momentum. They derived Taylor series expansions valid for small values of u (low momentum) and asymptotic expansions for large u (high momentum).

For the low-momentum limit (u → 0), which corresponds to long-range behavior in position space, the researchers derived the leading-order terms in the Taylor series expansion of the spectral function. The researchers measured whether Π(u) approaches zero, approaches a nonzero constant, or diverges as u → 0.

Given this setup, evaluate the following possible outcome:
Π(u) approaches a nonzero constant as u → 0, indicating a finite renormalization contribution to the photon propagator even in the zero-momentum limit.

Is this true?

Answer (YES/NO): NO